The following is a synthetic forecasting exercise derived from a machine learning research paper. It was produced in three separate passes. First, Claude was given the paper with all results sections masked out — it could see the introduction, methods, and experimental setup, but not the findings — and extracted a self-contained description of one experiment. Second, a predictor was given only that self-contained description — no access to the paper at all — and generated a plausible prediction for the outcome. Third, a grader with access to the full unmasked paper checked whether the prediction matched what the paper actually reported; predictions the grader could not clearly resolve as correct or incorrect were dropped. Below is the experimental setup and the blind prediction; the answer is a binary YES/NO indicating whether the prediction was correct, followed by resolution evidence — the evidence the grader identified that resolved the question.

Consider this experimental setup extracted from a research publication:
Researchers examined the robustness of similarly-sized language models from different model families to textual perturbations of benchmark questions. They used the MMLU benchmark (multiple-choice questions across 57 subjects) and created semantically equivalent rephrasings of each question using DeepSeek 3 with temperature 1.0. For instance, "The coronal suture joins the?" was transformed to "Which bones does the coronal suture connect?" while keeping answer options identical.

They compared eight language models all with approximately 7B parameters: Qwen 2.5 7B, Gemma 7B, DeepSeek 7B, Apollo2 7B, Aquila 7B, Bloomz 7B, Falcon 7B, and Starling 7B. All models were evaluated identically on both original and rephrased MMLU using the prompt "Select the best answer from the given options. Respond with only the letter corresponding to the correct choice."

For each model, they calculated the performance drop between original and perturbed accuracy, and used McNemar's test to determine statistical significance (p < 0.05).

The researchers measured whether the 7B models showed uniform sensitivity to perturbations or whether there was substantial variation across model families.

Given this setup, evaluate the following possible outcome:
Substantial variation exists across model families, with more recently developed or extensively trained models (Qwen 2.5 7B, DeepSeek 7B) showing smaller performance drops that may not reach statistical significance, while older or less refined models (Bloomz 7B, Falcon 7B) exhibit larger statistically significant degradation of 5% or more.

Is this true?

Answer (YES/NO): NO